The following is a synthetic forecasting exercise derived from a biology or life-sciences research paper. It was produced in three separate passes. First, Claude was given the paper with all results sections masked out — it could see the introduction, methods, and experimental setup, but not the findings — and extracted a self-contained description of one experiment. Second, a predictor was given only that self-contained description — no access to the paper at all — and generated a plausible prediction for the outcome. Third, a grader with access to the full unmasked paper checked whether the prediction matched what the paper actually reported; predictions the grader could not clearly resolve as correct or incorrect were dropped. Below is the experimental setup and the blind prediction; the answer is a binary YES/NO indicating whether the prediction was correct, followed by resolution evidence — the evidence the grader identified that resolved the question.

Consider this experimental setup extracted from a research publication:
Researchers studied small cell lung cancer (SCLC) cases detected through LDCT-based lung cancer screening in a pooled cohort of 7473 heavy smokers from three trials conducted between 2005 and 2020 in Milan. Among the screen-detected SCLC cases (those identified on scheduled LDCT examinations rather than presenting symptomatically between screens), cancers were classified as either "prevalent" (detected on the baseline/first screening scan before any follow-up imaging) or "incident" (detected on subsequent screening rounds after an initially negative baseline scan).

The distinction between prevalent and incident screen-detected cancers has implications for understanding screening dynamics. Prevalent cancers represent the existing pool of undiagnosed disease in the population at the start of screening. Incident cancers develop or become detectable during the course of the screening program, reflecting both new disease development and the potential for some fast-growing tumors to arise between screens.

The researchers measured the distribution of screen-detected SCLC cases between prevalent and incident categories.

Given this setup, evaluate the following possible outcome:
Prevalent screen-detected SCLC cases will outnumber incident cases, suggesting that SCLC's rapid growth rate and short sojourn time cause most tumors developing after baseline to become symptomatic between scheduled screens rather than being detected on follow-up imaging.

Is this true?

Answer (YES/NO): NO